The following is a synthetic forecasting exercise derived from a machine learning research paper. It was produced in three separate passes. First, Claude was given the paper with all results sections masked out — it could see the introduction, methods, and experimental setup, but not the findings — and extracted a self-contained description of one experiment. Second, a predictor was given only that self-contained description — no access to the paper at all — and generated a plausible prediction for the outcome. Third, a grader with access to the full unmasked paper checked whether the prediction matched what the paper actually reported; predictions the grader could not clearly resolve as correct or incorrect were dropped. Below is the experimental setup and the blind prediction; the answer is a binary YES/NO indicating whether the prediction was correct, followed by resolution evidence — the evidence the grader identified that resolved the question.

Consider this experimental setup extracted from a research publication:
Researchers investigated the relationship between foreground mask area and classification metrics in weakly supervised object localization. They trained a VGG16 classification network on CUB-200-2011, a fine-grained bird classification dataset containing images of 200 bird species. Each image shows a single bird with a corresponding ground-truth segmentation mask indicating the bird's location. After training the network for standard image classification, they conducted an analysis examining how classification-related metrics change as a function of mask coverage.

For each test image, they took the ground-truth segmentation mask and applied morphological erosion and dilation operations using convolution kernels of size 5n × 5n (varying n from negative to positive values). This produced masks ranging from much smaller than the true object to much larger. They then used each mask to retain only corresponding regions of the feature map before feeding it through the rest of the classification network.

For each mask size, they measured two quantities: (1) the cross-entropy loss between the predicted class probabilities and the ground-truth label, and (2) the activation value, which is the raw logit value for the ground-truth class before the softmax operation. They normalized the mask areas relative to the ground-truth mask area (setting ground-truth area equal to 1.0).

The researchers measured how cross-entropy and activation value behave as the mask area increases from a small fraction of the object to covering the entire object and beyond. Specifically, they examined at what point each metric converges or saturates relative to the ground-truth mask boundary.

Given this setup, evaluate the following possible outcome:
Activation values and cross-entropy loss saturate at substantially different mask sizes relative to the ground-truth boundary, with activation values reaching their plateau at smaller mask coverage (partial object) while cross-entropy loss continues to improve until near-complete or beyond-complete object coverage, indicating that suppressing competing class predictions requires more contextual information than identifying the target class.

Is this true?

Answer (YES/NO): NO